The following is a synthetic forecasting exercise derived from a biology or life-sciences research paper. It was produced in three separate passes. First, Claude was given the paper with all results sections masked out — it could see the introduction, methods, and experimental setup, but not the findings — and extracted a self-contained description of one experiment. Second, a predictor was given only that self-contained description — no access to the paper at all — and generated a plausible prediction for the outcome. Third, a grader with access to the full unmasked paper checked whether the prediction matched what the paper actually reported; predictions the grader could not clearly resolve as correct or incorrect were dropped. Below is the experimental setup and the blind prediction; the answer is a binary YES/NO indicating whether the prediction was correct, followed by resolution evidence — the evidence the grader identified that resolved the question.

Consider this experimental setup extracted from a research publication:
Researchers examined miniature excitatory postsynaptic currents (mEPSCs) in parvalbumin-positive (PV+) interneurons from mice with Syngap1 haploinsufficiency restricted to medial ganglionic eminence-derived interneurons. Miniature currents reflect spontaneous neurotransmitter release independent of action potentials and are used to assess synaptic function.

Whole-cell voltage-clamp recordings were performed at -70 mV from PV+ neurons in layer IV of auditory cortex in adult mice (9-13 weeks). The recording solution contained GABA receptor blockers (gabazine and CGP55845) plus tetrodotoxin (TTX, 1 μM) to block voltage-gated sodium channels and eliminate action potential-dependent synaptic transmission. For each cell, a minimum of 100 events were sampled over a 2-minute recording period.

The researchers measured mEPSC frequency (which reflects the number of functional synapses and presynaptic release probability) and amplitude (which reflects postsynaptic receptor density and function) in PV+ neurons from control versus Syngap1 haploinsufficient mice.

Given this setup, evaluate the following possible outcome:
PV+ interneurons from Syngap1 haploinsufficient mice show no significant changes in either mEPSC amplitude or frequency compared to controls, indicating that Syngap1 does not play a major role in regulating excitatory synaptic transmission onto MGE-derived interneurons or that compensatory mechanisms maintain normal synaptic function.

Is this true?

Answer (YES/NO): NO